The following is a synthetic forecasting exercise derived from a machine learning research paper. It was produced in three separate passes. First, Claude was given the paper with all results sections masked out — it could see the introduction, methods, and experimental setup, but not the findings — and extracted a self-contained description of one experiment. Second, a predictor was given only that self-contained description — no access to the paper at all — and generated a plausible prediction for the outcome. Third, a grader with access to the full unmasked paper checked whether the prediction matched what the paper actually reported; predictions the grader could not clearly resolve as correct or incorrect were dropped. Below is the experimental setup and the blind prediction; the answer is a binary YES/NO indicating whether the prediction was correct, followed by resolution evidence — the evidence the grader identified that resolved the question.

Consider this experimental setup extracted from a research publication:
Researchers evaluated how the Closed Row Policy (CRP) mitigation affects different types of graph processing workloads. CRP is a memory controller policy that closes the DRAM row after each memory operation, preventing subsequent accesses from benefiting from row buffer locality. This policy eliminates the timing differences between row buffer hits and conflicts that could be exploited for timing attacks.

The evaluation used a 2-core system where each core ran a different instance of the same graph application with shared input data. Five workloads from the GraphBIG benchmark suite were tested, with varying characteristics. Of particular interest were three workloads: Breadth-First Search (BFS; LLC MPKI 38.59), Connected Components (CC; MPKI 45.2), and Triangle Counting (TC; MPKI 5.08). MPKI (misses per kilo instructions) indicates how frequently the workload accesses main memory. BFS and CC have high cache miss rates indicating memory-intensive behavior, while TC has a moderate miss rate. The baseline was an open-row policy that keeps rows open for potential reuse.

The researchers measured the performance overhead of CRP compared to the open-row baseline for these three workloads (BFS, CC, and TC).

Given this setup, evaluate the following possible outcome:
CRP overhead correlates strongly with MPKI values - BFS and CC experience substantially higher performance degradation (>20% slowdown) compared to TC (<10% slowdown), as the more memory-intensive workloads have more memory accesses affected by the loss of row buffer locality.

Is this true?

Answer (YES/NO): NO